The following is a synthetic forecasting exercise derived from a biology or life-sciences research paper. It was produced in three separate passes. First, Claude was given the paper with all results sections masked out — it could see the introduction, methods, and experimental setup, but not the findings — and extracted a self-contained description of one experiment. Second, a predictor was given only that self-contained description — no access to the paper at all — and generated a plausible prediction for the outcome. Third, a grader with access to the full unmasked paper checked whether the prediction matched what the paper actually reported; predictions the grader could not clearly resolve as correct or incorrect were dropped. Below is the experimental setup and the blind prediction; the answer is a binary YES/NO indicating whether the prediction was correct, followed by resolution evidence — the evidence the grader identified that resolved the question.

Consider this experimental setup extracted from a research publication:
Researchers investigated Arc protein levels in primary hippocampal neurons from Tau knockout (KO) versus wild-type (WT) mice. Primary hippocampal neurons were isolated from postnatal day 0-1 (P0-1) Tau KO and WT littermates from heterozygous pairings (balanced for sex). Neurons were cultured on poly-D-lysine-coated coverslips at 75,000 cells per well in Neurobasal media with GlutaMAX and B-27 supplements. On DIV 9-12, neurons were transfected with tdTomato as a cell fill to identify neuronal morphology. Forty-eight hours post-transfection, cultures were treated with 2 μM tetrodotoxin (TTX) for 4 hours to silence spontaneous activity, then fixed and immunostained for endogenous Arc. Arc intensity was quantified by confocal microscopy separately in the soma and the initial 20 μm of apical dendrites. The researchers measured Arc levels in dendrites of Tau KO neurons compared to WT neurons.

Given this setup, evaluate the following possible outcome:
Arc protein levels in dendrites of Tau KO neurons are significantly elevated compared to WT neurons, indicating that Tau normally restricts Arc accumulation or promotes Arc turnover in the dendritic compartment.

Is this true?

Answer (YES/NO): YES